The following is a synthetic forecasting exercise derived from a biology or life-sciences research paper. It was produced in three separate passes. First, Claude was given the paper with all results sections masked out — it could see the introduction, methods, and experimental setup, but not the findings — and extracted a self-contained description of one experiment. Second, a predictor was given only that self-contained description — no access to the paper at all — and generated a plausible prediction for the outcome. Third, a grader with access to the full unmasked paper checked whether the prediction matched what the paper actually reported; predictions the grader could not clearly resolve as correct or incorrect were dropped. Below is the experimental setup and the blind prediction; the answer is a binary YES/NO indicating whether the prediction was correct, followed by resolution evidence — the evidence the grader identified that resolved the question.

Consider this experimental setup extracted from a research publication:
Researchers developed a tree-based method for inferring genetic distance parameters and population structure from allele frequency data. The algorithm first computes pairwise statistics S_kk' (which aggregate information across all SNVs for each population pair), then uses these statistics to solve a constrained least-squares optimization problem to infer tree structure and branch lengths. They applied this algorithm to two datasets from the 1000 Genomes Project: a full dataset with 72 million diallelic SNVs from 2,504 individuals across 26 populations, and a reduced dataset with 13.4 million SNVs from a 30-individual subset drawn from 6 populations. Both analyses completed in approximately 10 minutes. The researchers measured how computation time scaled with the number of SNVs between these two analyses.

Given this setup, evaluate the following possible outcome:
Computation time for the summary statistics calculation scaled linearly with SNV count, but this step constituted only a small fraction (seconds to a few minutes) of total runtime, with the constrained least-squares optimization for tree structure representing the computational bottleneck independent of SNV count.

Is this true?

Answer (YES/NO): YES